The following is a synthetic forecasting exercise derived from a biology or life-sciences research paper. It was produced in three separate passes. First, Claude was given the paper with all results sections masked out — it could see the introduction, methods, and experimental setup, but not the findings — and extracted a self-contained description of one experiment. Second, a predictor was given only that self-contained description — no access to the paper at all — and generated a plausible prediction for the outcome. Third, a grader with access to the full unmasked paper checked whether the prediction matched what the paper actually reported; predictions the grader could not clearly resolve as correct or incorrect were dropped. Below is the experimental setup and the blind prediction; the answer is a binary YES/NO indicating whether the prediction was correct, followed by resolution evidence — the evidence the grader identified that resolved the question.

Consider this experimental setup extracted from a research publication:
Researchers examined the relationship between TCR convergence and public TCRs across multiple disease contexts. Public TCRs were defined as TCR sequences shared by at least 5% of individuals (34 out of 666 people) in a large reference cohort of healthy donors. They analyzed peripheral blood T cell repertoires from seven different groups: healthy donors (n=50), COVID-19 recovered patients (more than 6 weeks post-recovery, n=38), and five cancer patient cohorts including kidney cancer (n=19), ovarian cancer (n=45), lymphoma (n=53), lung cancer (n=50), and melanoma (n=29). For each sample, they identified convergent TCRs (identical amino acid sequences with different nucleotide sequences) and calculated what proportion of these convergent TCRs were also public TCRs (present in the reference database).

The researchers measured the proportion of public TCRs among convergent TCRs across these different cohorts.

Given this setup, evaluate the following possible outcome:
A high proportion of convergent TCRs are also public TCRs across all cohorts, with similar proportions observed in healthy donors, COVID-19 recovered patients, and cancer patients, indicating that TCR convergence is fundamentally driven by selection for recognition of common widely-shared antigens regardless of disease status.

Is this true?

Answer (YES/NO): NO